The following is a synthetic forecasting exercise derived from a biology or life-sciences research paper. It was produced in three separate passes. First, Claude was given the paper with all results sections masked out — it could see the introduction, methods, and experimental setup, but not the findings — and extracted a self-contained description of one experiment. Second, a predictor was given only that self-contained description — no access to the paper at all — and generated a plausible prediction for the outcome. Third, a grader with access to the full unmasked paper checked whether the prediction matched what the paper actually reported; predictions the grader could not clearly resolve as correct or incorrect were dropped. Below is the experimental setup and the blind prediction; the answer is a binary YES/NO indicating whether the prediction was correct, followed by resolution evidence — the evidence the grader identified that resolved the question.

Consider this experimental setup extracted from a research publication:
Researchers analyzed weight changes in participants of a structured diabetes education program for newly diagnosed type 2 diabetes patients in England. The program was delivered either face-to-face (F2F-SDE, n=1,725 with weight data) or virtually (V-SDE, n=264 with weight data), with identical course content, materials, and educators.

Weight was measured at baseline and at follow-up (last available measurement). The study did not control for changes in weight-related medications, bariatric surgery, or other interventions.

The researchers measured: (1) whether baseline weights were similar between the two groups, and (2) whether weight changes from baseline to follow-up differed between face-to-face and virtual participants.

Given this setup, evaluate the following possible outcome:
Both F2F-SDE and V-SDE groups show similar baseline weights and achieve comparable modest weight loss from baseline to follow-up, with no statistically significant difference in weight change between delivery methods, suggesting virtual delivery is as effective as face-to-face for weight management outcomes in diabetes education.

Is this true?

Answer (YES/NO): YES